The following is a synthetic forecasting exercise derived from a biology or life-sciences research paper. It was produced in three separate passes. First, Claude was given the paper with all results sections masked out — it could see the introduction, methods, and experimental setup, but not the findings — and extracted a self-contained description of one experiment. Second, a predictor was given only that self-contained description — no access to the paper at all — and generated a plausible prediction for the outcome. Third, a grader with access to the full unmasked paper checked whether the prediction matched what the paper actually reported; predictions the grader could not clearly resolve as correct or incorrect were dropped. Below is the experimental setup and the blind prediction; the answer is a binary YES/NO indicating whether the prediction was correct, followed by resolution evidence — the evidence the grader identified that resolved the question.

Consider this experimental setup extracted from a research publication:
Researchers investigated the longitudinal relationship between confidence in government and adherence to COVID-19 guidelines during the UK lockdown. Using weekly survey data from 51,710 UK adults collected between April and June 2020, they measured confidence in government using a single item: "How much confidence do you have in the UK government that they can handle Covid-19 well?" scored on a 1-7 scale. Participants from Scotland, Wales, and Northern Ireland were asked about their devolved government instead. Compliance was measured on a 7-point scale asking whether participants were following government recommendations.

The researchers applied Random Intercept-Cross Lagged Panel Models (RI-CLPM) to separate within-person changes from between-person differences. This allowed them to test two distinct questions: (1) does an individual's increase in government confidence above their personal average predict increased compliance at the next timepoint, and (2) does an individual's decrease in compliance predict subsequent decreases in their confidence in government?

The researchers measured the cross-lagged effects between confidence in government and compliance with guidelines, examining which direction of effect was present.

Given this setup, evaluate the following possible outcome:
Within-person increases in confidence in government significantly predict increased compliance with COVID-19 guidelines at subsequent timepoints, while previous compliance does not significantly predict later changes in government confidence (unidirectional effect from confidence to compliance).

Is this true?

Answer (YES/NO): YES